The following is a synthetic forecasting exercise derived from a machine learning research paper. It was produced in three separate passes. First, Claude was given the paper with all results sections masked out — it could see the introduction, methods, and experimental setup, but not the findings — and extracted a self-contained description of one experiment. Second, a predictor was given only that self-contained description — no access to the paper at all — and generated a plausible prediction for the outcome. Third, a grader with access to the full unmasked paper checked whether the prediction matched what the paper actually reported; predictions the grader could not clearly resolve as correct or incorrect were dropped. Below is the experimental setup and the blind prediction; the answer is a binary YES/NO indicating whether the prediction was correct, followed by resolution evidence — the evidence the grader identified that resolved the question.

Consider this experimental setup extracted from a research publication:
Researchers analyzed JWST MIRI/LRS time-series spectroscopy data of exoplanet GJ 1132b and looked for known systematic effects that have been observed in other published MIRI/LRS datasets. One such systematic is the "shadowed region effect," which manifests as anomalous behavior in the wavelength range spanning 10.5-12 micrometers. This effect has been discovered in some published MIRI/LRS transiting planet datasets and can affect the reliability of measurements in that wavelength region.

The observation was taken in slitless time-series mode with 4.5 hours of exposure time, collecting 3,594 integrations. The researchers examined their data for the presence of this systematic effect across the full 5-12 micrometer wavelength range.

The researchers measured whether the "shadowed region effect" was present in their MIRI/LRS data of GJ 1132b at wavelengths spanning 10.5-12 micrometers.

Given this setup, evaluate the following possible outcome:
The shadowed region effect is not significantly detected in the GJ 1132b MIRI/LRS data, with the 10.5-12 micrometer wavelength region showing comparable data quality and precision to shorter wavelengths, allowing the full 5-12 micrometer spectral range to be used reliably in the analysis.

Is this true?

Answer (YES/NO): NO